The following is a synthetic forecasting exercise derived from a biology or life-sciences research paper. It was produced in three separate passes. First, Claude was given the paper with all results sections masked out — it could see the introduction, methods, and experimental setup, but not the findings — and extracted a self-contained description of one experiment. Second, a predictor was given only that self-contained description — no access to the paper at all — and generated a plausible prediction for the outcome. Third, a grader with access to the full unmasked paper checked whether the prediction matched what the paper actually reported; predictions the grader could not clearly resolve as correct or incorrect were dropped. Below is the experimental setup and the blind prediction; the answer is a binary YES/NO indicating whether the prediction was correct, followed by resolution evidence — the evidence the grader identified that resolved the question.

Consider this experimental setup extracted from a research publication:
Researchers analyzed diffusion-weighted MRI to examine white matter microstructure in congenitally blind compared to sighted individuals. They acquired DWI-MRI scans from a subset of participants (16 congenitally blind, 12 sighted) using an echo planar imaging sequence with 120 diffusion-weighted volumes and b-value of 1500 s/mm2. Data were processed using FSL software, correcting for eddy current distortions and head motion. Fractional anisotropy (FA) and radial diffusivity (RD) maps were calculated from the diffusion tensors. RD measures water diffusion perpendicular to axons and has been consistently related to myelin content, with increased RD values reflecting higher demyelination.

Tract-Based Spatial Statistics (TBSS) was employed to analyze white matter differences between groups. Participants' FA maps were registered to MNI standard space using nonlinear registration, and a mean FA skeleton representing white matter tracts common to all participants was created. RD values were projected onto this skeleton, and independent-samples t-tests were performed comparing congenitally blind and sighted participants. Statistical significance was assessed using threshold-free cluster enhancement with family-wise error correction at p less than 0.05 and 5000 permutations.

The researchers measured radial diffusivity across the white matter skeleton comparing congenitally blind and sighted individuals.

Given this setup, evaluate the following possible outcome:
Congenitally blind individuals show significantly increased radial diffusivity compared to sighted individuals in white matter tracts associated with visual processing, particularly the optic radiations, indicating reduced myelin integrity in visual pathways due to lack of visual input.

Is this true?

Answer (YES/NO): YES